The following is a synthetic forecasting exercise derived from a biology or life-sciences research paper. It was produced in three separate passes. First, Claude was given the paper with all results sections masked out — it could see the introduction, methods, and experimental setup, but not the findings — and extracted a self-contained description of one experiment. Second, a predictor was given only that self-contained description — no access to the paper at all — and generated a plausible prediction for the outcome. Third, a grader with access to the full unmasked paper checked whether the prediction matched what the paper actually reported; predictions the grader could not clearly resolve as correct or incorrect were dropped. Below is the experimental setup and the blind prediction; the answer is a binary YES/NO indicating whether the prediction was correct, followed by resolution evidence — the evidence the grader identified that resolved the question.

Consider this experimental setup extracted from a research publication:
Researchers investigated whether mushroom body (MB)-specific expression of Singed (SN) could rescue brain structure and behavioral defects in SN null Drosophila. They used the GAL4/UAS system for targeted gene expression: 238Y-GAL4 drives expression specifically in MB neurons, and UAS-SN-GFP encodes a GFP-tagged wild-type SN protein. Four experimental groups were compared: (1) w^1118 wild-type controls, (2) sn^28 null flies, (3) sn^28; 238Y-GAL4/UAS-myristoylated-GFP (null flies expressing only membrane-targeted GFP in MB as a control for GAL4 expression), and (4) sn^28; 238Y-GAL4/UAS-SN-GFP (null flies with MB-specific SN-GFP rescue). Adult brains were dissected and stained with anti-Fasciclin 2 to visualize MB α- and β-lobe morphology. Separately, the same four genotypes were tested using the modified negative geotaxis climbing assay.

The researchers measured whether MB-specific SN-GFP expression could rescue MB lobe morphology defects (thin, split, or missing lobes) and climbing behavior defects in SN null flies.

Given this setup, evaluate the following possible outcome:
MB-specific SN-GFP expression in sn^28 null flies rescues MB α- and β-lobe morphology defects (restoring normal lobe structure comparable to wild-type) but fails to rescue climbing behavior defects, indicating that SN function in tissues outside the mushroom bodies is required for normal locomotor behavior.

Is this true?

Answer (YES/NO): NO